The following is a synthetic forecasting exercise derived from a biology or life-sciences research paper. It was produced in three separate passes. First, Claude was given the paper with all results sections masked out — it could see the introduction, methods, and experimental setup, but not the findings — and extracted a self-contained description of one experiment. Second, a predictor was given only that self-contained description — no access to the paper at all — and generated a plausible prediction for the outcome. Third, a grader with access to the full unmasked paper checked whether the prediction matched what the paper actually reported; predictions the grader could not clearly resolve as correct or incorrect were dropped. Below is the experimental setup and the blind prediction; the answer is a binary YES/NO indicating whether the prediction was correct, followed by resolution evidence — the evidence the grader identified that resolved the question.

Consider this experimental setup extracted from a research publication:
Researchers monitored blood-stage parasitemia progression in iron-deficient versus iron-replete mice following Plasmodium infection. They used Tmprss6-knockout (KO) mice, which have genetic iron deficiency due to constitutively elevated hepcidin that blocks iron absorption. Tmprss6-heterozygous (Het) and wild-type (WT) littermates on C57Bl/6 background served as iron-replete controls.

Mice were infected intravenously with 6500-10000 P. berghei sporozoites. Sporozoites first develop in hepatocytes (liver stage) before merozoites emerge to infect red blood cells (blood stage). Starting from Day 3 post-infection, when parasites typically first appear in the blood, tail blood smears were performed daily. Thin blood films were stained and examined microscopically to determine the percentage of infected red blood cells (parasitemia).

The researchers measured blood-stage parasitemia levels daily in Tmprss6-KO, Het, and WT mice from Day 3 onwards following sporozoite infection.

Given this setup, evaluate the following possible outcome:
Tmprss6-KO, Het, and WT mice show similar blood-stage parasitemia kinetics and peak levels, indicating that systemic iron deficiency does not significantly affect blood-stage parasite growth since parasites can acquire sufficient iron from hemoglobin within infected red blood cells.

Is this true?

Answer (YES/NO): YES